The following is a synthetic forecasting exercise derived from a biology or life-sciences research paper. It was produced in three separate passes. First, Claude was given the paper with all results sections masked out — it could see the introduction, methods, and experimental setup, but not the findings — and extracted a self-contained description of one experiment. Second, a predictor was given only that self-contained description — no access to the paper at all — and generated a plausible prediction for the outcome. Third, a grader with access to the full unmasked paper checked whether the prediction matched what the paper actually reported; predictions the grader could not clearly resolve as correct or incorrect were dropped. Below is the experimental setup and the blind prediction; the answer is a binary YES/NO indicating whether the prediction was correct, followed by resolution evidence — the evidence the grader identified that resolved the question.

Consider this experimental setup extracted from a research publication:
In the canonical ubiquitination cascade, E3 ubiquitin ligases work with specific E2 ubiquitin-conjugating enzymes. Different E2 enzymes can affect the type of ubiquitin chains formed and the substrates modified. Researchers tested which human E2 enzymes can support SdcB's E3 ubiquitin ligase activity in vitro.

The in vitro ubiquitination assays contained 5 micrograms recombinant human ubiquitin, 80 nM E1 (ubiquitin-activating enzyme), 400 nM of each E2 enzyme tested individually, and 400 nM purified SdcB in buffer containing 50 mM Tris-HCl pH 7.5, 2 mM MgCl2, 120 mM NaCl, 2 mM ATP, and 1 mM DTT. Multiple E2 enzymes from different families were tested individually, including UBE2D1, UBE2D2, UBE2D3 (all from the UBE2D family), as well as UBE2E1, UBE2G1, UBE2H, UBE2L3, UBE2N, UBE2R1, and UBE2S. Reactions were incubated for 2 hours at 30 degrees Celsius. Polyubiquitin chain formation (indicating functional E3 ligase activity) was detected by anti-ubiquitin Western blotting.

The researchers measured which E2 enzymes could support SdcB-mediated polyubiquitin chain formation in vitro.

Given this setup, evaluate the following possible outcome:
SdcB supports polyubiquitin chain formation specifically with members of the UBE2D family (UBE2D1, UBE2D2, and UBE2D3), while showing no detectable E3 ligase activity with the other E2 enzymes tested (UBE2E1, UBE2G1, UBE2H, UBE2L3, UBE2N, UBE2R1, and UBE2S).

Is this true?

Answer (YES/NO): NO